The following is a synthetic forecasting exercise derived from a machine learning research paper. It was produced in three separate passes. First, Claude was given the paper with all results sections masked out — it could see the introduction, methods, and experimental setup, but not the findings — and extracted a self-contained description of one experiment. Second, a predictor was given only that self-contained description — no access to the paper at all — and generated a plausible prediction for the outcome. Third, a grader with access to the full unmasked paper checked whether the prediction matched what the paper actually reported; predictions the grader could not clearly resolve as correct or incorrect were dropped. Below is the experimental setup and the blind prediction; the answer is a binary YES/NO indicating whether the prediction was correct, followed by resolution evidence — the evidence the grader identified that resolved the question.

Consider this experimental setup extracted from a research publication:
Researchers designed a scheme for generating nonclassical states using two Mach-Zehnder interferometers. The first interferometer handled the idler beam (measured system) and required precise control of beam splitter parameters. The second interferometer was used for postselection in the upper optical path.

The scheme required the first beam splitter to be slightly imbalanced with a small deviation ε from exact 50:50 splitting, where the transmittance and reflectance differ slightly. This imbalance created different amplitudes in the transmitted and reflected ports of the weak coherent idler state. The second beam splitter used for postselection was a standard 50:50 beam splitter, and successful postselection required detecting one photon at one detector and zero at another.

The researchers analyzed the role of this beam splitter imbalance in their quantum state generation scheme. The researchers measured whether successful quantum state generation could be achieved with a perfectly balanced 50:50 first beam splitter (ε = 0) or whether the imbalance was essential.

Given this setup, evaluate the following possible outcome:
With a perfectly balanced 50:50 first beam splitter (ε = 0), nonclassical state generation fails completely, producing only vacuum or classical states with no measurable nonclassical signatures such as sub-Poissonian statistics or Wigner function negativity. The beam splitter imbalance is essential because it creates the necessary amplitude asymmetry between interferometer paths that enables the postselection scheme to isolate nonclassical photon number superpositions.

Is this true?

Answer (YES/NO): YES